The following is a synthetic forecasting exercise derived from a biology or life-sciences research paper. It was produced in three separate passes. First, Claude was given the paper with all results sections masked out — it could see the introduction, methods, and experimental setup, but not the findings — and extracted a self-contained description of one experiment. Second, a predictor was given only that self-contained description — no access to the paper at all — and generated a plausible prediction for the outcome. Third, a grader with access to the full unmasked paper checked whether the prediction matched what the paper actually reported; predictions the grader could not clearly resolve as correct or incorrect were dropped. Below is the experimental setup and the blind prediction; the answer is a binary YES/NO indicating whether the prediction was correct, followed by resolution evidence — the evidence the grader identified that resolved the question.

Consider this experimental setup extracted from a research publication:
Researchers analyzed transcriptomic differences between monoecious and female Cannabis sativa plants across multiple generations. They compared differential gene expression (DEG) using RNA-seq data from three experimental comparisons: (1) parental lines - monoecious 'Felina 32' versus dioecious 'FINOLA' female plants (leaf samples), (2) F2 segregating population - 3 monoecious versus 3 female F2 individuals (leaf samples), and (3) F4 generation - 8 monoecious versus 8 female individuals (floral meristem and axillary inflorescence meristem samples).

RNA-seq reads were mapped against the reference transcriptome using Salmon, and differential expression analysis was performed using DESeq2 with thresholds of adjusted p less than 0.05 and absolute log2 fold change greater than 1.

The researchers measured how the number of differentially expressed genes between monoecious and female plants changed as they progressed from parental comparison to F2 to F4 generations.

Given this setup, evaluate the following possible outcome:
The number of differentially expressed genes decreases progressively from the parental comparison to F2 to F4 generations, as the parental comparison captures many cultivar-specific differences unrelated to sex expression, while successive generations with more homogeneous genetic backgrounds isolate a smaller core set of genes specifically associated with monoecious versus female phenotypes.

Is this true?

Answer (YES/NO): YES